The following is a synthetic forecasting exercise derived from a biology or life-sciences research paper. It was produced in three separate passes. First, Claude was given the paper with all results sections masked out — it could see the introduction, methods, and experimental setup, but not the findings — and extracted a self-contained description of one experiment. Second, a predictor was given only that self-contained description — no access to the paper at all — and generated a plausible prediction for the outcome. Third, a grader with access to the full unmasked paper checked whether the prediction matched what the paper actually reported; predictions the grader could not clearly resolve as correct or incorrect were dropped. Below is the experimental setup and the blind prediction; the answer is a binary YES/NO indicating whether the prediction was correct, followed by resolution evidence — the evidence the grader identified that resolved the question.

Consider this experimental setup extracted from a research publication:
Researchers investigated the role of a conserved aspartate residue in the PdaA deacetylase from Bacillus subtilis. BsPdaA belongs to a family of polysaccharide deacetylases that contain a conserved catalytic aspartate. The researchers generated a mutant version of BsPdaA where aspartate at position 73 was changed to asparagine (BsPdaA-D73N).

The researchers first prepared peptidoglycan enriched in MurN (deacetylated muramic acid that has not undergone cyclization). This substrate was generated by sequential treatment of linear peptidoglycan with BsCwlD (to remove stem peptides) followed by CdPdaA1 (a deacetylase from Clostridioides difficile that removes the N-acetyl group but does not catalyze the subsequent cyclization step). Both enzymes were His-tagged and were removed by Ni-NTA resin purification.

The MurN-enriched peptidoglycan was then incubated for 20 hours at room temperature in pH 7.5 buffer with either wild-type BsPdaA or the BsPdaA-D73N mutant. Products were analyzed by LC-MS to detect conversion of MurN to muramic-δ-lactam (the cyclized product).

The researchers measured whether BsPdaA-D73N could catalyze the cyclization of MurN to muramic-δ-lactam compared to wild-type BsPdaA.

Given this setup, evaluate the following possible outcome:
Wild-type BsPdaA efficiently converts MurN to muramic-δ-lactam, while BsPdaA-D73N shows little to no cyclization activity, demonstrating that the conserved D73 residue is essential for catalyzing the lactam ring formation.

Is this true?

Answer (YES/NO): NO